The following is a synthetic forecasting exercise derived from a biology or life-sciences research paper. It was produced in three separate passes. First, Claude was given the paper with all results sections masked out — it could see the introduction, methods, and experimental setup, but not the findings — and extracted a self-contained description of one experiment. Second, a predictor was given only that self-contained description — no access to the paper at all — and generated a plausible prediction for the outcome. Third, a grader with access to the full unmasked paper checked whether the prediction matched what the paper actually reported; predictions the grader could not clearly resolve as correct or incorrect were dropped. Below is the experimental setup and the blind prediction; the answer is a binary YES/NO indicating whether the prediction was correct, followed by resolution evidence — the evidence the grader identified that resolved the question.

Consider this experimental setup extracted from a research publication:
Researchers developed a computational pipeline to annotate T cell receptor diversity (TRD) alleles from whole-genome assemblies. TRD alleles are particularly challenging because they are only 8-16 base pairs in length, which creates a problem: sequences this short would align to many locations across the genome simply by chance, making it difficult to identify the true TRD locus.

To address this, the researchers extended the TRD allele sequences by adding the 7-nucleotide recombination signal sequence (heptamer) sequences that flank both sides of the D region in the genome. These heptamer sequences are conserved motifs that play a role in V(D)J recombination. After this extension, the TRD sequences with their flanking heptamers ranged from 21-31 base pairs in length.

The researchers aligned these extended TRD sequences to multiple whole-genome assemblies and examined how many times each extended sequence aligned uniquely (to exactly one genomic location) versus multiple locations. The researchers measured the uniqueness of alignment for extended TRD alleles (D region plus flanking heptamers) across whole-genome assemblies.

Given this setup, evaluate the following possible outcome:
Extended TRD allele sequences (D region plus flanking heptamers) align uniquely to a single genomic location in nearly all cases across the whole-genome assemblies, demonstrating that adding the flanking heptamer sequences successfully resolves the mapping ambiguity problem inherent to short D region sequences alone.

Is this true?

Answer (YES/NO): YES